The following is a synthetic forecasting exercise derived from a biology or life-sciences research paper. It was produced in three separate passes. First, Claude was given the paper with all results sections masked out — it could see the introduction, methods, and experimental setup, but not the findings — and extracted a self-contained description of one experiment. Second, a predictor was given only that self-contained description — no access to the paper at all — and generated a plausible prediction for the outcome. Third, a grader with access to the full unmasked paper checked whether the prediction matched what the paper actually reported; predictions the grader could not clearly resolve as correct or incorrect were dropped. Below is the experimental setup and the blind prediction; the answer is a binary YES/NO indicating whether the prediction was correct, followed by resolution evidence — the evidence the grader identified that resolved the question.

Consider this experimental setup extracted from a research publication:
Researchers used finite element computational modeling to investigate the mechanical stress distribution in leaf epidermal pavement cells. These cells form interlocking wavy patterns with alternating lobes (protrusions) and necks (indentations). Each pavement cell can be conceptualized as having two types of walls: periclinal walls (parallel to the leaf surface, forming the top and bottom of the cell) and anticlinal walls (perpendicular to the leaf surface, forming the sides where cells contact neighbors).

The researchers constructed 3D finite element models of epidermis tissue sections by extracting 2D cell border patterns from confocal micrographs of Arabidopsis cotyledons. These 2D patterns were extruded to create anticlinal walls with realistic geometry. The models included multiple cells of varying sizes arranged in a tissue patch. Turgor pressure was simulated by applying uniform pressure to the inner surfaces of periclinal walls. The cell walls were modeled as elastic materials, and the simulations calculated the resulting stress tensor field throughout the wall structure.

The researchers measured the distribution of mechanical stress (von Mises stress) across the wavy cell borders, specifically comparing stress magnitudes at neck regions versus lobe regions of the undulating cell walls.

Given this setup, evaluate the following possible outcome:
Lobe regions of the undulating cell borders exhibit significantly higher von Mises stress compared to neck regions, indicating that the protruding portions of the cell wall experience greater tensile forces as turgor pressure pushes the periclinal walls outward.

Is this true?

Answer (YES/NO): NO